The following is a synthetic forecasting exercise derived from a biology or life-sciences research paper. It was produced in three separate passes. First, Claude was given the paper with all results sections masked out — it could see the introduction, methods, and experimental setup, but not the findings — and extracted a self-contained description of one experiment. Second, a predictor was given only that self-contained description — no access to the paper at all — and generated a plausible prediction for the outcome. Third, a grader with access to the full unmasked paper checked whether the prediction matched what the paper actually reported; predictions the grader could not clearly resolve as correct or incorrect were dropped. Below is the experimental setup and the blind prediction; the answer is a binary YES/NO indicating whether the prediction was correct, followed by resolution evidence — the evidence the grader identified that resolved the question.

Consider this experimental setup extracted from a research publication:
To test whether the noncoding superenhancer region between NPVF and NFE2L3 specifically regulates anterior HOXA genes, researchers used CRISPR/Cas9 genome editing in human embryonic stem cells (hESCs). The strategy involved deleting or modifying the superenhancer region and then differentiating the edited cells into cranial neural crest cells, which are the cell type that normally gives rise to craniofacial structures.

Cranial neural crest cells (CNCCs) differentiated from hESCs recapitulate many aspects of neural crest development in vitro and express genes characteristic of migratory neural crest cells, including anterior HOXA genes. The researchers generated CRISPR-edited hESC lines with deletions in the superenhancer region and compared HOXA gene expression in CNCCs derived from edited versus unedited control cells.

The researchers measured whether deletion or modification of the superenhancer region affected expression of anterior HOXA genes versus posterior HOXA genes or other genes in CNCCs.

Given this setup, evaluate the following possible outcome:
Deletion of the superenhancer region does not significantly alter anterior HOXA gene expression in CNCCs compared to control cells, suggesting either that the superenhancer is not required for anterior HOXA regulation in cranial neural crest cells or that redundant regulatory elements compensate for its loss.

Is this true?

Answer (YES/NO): YES